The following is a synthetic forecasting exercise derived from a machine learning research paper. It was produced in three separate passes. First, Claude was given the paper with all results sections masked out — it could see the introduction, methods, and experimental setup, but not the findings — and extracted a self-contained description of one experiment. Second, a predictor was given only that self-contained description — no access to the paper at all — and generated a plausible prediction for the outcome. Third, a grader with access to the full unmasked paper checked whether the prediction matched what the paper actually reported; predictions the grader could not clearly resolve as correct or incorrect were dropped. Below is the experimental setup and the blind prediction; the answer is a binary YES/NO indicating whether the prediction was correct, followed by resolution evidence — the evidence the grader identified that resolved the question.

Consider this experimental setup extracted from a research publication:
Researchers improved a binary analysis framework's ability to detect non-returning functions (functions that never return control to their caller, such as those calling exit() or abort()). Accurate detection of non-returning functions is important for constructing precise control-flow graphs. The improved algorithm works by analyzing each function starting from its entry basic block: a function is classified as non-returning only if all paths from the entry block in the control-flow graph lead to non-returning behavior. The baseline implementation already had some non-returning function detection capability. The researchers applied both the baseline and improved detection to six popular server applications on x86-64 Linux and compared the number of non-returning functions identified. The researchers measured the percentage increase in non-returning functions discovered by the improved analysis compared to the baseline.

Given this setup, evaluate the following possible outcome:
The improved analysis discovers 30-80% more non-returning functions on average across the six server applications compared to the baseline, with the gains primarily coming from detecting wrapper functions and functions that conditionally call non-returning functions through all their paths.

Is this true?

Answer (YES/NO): YES